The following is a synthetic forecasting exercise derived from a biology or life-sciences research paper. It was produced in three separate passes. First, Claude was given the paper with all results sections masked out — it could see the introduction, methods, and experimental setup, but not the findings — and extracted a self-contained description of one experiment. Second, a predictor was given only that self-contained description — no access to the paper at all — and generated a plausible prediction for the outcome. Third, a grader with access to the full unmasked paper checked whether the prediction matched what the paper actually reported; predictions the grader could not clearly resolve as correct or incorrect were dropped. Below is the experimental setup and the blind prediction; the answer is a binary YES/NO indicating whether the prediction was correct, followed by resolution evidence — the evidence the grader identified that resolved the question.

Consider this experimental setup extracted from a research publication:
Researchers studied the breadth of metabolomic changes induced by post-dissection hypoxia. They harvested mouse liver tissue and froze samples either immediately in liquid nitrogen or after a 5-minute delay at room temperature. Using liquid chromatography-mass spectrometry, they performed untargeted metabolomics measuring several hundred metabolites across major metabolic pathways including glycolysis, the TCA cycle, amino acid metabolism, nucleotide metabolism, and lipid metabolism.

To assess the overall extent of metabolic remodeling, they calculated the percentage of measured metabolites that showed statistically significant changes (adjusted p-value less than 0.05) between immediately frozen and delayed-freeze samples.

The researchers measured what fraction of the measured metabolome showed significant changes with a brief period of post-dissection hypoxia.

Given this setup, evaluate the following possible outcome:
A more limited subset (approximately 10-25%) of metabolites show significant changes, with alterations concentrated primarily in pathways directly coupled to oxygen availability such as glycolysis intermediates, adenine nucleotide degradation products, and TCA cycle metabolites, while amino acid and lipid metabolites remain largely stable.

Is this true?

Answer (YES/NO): NO